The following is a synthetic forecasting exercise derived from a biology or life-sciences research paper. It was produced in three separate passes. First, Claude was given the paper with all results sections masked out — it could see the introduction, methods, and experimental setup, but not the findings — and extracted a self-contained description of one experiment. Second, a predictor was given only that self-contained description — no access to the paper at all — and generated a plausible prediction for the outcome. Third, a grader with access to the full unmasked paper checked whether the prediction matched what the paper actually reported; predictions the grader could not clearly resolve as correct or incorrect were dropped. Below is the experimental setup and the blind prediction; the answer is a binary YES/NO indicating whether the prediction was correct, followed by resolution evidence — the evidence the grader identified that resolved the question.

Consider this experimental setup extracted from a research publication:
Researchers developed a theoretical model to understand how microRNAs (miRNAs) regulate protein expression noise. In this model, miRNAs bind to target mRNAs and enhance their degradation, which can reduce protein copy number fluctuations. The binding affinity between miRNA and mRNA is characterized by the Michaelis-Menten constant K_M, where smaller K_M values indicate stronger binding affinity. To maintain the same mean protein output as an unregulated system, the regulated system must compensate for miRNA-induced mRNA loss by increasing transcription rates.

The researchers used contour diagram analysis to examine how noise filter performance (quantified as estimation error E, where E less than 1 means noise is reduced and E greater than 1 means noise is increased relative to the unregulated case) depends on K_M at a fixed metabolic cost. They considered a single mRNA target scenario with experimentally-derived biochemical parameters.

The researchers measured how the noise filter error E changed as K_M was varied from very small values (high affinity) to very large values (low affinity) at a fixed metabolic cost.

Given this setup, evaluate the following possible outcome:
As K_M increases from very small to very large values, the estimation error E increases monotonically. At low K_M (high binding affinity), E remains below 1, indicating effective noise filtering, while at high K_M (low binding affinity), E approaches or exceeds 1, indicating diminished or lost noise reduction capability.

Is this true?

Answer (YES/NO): NO